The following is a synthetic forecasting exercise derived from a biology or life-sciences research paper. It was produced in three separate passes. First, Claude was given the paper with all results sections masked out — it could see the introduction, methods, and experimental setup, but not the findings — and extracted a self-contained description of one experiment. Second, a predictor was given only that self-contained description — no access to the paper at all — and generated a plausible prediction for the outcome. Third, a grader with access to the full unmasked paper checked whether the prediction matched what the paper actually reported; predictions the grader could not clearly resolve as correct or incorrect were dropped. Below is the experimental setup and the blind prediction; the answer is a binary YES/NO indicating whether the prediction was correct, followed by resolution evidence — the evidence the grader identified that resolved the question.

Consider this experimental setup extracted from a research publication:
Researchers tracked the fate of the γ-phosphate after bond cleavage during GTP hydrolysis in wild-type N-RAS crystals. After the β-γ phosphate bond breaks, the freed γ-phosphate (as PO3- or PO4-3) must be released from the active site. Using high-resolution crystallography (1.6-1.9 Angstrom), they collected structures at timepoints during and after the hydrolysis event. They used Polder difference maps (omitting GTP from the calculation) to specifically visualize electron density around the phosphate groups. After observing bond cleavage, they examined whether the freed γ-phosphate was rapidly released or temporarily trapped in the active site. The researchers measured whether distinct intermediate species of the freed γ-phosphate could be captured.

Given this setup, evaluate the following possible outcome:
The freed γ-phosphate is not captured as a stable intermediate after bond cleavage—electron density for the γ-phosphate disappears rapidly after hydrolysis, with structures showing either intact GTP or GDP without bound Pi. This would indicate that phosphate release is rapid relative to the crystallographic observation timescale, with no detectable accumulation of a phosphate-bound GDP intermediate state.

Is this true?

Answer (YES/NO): NO